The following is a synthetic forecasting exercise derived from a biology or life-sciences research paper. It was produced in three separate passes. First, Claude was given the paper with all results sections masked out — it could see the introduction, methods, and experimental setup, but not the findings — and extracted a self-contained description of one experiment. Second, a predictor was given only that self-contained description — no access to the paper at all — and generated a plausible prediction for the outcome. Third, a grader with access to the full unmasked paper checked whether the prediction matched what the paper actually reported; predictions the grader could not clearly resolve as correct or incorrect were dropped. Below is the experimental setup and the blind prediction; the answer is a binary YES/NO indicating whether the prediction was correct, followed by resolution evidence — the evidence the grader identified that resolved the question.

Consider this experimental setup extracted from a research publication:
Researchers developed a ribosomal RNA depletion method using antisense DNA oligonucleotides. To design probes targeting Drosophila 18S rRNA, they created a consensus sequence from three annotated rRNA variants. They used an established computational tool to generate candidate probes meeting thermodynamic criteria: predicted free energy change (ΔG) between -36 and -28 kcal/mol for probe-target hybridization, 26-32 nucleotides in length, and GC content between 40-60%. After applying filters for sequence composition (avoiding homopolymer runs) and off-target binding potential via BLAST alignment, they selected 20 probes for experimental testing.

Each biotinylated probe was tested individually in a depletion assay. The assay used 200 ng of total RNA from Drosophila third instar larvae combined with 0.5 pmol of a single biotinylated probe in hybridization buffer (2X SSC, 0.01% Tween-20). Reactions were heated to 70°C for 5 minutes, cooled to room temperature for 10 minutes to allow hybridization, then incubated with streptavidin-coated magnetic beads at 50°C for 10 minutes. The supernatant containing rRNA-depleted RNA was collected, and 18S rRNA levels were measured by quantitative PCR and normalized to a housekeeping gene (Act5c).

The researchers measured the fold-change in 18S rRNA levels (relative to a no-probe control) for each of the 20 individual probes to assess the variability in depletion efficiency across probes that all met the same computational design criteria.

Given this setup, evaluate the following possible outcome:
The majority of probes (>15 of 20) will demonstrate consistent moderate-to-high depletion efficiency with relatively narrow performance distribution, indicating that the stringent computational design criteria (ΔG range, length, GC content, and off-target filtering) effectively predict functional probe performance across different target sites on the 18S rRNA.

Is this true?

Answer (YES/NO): NO